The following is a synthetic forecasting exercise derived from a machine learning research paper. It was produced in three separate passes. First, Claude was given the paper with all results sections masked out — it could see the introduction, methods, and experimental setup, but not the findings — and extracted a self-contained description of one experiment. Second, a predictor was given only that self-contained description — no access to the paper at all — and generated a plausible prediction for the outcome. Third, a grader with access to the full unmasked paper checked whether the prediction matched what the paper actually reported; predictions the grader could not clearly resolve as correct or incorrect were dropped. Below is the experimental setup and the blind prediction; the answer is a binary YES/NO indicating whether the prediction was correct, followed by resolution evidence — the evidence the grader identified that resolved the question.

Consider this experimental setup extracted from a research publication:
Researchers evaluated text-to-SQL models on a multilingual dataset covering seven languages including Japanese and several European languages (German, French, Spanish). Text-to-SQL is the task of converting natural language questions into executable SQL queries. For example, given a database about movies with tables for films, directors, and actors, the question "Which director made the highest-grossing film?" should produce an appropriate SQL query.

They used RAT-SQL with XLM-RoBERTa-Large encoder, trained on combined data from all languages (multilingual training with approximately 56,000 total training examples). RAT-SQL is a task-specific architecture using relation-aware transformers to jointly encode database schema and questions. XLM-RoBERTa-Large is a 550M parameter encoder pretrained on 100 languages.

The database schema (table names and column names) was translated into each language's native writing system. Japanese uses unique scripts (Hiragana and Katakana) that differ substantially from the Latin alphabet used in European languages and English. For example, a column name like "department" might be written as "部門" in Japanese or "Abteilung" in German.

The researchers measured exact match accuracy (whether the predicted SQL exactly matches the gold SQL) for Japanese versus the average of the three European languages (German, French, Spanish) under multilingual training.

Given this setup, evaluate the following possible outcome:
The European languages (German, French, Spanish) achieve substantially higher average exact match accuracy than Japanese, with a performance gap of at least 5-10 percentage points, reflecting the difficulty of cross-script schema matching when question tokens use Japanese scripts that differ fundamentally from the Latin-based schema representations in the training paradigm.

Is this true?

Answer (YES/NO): YES